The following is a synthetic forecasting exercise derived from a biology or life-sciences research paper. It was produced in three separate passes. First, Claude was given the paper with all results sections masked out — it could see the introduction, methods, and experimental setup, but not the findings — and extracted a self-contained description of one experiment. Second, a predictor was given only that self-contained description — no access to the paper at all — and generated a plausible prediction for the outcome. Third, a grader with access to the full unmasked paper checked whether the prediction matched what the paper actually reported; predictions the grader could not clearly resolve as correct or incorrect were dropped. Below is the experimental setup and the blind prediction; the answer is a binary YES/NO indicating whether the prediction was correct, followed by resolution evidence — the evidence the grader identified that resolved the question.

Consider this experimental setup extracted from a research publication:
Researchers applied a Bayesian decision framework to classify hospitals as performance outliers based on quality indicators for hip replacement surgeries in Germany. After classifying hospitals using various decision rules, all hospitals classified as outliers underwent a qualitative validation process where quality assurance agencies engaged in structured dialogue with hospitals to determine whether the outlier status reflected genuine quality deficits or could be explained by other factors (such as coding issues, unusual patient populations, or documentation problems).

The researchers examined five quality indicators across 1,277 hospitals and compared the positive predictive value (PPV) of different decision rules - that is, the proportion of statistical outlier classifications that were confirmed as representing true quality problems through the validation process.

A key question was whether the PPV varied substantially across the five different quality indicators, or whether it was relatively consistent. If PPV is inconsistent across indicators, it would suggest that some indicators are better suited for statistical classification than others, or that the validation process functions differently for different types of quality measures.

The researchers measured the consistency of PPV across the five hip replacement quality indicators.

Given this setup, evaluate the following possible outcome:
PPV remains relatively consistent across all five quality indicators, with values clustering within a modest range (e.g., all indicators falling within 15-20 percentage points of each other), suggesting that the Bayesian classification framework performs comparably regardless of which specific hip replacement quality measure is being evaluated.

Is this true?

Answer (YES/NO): NO